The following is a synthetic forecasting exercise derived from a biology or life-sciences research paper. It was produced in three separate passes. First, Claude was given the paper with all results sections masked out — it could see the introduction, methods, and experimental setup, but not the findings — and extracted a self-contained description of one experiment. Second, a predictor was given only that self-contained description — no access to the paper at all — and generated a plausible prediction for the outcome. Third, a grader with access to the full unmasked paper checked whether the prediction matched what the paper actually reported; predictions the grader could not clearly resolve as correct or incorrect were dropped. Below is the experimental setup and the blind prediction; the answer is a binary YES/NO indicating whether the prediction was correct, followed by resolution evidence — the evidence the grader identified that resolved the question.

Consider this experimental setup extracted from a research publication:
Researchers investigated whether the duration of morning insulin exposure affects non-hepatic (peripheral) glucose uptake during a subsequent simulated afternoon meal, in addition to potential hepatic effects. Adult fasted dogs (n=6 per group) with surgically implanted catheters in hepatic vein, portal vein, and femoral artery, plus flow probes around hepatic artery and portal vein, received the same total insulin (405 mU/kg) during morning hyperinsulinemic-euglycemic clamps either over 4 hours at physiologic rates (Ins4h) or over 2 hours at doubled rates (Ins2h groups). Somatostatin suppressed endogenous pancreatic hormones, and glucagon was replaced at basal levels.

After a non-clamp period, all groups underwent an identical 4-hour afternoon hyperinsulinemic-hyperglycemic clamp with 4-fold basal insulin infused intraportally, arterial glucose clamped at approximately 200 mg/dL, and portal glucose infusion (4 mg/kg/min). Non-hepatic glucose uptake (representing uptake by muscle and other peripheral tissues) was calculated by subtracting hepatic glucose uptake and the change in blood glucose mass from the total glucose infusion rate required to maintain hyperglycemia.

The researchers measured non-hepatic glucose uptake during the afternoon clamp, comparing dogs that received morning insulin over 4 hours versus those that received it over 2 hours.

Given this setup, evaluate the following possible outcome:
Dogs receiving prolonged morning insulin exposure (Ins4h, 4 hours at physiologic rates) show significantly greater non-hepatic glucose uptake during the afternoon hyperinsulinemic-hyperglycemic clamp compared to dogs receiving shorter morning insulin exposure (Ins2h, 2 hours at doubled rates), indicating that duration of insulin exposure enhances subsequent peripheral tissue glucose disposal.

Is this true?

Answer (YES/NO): NO